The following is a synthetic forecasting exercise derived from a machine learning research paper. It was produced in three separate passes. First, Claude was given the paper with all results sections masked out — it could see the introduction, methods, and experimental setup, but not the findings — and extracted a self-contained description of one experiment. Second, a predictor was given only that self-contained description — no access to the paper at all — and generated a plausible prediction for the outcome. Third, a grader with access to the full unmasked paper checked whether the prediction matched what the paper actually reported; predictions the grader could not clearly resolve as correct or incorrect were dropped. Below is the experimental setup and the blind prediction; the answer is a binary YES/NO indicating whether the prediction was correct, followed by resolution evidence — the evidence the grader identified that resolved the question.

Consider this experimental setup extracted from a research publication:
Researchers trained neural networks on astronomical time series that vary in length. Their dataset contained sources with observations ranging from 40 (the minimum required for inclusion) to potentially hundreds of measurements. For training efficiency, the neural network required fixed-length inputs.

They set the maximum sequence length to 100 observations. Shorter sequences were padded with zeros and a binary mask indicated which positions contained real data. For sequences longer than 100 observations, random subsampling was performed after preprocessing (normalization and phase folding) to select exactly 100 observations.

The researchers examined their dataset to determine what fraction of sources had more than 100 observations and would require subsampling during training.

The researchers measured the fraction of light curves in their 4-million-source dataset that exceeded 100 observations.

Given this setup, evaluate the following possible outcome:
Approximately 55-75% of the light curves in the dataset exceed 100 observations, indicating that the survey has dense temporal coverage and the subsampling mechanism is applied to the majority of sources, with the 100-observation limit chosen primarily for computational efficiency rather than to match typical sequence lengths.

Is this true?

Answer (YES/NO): NO